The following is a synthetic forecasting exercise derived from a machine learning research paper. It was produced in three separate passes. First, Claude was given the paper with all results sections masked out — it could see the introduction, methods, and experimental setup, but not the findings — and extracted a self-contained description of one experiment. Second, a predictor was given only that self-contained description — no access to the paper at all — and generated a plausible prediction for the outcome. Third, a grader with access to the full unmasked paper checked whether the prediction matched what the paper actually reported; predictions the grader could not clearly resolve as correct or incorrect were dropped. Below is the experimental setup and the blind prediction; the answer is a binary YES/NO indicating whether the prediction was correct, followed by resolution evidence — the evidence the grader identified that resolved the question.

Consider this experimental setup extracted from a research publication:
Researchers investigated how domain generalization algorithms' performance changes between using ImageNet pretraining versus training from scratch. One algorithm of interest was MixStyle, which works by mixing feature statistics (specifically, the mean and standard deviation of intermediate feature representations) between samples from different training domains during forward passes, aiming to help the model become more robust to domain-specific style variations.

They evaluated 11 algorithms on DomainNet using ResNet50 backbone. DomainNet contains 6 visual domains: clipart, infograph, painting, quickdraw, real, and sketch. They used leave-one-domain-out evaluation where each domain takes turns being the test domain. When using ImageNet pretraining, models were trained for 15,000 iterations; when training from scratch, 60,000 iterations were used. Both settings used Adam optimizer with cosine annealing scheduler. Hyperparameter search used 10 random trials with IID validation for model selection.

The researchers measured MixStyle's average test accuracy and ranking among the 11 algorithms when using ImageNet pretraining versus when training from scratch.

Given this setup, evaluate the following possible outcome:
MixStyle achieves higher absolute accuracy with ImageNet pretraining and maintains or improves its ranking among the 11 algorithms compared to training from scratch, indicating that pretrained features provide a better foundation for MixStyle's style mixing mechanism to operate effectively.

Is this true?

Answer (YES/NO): NO